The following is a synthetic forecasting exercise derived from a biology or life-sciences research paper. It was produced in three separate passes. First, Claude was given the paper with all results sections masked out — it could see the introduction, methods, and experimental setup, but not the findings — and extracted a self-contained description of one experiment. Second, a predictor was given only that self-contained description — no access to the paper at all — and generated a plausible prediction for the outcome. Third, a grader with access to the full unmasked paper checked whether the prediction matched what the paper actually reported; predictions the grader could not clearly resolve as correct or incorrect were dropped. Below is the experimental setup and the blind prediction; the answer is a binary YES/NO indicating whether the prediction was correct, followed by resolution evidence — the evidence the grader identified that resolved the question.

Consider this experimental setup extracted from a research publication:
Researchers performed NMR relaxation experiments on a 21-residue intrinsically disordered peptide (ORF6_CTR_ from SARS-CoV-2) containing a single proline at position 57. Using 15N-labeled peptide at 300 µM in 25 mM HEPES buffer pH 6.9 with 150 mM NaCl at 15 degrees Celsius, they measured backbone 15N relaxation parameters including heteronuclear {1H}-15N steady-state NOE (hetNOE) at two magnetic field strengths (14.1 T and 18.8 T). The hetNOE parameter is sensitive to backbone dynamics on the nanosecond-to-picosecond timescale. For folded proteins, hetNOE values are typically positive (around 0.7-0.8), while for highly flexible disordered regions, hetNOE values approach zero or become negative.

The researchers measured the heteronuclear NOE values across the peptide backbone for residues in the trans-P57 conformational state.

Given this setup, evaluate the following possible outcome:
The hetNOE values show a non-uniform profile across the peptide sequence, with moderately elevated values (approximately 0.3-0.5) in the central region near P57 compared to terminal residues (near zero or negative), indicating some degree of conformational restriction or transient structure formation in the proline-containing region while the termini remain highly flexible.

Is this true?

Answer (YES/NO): NO